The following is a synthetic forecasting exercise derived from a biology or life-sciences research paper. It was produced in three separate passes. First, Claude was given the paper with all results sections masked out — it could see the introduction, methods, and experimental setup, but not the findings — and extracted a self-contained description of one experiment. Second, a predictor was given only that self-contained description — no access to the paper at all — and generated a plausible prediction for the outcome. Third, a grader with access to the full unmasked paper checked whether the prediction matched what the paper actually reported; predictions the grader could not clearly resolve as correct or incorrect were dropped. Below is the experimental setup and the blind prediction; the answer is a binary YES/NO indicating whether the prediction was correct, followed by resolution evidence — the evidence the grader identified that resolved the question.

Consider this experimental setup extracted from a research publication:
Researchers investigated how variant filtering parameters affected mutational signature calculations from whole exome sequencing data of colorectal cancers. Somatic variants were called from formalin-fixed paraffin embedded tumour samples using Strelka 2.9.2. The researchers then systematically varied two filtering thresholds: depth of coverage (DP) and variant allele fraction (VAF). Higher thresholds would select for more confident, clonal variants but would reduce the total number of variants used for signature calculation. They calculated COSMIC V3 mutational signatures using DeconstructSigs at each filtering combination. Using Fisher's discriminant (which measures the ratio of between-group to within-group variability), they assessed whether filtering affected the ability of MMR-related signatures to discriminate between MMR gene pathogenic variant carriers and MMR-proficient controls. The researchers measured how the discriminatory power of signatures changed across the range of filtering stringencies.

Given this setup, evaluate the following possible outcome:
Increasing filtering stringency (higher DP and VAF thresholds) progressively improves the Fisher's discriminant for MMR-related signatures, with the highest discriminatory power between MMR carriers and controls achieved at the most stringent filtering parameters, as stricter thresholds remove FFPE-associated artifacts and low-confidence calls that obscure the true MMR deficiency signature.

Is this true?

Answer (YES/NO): NO